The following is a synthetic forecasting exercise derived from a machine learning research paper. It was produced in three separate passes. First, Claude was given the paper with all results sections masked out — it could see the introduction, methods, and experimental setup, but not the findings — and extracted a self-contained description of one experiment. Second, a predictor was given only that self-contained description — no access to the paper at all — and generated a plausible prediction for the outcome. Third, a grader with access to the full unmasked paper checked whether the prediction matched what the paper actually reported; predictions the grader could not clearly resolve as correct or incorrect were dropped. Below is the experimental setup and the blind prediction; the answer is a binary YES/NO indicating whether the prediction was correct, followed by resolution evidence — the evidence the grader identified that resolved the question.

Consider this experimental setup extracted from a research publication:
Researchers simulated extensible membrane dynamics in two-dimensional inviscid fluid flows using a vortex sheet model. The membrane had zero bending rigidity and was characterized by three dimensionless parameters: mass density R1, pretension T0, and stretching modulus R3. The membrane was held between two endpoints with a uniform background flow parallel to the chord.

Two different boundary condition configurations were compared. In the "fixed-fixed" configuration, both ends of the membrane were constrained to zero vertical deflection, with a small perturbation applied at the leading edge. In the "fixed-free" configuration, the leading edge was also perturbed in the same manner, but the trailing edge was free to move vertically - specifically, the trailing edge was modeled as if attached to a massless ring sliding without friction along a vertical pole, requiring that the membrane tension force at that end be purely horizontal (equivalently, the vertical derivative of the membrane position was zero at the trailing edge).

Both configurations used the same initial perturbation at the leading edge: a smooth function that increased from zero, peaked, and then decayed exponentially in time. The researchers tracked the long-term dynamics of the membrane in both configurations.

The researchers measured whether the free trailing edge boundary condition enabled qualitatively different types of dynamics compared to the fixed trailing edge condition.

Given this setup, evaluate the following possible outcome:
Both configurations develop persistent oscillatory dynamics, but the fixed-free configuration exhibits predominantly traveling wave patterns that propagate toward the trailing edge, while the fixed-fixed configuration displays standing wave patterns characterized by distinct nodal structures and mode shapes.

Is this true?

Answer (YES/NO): NO